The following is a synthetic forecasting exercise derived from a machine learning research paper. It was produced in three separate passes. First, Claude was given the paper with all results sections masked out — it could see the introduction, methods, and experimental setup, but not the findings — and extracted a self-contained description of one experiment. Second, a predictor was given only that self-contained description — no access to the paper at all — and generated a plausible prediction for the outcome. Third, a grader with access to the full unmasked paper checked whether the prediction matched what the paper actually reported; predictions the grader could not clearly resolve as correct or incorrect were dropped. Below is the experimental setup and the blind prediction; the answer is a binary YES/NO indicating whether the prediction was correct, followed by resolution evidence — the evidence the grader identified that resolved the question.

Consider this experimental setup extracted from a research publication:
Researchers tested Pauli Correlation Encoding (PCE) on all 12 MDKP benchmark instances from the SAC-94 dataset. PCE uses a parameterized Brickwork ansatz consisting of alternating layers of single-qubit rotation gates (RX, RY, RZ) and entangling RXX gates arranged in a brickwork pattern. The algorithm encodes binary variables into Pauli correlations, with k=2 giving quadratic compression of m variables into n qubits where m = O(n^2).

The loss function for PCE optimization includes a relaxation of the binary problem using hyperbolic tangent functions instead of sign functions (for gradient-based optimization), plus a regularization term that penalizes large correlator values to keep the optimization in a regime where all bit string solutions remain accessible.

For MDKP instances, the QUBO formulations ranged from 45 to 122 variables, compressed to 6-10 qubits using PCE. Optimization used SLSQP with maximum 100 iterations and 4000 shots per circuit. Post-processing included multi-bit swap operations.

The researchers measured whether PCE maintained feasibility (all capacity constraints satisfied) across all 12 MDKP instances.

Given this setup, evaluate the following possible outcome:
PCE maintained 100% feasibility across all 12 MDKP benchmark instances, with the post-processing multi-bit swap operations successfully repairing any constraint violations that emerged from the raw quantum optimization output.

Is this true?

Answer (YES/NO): YES